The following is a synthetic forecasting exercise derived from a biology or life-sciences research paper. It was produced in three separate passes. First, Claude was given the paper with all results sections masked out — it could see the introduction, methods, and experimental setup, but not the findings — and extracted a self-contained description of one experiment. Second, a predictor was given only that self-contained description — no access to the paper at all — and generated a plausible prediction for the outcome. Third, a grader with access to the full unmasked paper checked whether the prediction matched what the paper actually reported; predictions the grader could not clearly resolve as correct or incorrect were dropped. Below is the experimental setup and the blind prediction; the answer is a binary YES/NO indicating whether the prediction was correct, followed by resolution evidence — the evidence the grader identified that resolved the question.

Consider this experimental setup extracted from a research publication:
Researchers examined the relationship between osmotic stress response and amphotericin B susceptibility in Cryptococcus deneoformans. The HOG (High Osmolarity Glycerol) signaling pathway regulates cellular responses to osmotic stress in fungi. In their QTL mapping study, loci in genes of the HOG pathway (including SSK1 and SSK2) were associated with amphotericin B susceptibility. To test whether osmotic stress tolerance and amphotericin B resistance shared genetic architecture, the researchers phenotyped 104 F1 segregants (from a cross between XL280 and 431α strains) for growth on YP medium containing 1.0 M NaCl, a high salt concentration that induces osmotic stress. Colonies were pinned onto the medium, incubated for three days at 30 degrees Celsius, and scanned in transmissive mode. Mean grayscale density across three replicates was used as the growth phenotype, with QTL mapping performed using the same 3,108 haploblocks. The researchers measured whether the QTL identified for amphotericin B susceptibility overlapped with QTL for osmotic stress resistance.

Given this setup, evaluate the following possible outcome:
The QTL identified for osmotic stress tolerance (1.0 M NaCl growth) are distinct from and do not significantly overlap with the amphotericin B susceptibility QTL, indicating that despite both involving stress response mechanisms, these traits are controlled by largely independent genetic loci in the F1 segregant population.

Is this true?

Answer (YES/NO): YES